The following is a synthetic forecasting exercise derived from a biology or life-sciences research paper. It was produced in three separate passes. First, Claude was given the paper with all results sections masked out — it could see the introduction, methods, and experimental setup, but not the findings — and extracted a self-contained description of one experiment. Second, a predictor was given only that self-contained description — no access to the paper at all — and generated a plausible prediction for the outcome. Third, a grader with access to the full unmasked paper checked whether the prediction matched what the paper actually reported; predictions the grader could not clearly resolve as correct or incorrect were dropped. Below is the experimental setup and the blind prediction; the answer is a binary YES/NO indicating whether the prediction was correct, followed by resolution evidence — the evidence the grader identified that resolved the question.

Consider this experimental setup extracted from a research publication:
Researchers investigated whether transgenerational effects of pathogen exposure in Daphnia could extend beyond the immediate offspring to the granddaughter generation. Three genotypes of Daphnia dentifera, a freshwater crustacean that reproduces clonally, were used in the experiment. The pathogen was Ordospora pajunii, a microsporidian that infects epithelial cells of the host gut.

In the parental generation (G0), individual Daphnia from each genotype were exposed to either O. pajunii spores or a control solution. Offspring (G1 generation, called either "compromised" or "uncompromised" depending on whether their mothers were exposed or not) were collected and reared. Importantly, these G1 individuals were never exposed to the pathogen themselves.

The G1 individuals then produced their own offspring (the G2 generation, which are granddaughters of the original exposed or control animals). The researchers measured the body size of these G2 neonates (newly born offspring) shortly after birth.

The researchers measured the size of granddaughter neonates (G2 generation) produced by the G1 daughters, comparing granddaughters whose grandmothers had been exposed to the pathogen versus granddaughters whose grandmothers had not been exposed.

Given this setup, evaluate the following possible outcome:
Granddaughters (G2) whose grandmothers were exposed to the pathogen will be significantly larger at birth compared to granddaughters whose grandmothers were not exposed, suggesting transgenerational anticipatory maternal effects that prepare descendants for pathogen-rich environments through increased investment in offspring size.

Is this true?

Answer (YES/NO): NO